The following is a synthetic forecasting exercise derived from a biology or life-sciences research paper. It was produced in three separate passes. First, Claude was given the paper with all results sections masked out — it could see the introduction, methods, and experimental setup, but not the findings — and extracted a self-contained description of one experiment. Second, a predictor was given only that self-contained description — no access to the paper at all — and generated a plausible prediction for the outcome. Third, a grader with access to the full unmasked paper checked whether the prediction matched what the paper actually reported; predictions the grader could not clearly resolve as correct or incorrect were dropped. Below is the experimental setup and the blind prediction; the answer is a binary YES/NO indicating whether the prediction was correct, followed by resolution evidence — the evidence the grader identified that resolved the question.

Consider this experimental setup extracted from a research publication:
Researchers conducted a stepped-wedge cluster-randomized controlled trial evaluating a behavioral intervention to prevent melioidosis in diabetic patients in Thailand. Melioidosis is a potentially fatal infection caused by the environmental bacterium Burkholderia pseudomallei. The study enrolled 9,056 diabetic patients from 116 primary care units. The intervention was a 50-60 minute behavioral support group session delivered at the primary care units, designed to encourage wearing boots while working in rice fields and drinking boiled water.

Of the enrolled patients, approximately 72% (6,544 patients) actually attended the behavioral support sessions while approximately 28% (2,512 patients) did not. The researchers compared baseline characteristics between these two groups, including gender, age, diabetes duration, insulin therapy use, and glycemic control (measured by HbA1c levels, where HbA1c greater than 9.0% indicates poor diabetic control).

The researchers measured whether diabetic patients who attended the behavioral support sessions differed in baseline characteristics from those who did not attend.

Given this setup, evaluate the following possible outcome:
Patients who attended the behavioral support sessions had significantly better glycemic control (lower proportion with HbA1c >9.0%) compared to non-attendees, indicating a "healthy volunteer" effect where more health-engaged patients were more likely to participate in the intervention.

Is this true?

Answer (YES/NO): YES